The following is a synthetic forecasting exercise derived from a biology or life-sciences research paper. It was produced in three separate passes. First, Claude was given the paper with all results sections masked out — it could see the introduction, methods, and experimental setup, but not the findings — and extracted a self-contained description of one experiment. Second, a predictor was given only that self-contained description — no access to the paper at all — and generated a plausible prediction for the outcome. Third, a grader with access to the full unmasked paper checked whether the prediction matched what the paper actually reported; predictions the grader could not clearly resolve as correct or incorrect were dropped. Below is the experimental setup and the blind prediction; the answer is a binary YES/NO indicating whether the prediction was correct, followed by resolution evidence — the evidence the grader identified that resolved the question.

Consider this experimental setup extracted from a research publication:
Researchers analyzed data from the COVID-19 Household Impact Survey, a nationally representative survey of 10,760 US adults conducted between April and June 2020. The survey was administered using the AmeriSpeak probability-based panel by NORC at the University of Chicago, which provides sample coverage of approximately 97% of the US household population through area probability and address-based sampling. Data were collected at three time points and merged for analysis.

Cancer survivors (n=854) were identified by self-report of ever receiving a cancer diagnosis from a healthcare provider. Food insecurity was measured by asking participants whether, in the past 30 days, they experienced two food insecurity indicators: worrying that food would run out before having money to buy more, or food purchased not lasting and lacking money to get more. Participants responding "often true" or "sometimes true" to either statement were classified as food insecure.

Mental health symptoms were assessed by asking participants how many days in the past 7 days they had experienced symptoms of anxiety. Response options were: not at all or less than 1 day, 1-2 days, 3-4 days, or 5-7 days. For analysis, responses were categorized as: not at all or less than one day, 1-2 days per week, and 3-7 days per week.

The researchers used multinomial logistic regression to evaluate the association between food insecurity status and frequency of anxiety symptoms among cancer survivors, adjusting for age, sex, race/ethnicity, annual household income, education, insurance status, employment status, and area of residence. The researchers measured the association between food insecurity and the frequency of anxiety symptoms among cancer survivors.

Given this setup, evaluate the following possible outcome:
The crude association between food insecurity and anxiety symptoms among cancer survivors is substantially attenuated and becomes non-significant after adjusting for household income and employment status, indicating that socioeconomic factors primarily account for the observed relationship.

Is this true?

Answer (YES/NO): NO